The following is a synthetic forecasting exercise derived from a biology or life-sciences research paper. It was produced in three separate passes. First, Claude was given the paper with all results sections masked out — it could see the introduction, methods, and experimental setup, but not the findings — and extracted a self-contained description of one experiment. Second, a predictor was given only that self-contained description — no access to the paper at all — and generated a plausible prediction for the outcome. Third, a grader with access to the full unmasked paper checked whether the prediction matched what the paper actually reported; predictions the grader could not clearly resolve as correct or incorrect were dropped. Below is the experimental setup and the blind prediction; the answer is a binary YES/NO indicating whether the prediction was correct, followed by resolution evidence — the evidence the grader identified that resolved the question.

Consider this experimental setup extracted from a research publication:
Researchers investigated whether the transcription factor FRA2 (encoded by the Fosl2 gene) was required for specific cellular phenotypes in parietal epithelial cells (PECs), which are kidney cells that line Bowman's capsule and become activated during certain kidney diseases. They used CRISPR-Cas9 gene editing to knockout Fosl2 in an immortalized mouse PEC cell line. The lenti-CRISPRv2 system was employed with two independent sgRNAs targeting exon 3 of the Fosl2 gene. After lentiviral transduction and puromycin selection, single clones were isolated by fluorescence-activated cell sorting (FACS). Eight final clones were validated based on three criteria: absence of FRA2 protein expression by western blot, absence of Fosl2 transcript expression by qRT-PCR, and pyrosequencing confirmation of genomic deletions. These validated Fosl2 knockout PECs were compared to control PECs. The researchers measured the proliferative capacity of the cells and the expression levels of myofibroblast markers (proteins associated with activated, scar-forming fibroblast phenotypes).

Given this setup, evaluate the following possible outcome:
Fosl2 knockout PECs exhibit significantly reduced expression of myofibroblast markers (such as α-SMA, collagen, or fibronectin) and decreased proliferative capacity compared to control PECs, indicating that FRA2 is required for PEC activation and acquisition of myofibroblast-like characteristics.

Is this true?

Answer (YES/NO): YES